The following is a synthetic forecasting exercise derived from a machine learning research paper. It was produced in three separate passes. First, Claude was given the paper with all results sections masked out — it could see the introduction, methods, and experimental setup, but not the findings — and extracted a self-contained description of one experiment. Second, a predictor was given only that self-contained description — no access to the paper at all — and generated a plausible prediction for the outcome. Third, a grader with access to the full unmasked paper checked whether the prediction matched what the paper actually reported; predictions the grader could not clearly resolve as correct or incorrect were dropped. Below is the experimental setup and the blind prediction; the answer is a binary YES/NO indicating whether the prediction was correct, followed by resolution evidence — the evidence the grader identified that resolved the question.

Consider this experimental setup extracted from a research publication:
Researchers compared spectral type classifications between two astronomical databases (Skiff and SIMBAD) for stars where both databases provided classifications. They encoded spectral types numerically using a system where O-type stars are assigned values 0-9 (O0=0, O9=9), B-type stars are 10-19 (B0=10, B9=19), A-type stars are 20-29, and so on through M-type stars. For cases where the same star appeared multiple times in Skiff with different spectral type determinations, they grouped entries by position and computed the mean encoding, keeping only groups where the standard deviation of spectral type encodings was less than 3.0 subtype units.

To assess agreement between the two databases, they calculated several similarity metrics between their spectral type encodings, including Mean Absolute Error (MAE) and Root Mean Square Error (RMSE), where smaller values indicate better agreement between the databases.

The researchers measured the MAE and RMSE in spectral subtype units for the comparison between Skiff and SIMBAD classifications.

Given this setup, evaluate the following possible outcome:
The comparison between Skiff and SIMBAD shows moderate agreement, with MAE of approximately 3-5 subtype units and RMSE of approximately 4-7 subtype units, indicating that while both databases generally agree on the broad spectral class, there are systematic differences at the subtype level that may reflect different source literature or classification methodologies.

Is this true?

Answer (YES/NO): NO